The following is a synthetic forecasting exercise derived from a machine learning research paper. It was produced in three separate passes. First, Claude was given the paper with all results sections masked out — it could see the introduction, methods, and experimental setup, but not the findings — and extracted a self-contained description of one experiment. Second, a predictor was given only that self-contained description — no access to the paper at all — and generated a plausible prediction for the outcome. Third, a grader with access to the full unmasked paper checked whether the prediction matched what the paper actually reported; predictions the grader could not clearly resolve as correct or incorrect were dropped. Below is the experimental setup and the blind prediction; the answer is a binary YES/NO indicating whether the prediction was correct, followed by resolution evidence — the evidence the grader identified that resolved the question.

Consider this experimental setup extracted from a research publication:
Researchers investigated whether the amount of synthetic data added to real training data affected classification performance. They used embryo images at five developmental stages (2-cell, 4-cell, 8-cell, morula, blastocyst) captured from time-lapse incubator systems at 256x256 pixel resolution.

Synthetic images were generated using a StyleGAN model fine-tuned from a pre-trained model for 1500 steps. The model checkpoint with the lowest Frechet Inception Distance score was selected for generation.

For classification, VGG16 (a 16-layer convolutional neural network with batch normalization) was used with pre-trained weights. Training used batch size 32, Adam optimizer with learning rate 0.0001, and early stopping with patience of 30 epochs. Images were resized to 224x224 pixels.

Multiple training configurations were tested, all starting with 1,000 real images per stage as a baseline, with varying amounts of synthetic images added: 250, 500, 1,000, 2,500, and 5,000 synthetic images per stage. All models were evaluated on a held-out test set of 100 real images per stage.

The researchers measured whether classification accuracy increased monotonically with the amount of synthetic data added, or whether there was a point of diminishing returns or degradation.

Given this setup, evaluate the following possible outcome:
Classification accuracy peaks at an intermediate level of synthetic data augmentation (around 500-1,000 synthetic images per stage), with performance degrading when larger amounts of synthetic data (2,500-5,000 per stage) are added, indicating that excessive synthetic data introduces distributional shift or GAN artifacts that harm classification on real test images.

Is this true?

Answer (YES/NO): NO